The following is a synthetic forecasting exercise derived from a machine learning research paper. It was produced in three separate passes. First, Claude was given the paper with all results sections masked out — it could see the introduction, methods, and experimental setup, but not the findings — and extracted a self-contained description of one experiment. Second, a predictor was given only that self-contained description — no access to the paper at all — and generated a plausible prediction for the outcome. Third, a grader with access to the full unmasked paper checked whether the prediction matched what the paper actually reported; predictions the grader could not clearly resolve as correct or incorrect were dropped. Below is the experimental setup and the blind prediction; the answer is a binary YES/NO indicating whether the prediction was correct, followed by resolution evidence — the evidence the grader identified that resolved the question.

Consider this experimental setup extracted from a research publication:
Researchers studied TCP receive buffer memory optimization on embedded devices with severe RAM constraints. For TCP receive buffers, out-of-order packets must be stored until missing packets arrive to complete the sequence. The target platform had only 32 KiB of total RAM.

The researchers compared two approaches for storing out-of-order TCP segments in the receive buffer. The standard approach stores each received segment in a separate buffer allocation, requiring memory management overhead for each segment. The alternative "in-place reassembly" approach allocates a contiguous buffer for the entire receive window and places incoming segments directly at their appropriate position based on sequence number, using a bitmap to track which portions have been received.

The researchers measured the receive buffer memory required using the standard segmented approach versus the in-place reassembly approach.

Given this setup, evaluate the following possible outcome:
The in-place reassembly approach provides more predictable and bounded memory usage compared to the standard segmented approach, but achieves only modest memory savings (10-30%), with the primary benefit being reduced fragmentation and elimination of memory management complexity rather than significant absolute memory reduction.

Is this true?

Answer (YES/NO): NO